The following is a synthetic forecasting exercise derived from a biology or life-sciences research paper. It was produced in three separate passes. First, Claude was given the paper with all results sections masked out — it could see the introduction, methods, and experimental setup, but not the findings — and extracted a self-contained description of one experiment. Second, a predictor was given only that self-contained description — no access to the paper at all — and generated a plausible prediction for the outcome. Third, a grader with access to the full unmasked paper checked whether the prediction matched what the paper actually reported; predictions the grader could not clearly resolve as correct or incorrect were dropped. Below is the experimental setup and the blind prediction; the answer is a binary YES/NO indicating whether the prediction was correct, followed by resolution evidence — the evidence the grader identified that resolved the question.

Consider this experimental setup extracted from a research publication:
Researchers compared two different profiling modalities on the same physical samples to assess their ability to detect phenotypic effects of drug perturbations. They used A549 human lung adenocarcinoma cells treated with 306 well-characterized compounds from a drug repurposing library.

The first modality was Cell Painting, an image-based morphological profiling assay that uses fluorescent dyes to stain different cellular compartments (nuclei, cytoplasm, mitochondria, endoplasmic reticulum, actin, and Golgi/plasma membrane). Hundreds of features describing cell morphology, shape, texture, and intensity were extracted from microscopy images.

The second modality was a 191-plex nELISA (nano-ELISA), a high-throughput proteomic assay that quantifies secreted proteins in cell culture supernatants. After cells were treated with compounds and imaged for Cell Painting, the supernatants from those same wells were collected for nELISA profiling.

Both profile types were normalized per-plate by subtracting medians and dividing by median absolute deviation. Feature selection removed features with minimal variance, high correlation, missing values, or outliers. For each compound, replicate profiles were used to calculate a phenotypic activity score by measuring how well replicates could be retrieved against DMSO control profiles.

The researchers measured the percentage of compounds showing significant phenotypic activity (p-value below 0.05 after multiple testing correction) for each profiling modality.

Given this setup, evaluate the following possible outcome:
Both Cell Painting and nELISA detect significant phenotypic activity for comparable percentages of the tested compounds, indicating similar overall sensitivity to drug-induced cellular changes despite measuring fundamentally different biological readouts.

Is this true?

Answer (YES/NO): NO